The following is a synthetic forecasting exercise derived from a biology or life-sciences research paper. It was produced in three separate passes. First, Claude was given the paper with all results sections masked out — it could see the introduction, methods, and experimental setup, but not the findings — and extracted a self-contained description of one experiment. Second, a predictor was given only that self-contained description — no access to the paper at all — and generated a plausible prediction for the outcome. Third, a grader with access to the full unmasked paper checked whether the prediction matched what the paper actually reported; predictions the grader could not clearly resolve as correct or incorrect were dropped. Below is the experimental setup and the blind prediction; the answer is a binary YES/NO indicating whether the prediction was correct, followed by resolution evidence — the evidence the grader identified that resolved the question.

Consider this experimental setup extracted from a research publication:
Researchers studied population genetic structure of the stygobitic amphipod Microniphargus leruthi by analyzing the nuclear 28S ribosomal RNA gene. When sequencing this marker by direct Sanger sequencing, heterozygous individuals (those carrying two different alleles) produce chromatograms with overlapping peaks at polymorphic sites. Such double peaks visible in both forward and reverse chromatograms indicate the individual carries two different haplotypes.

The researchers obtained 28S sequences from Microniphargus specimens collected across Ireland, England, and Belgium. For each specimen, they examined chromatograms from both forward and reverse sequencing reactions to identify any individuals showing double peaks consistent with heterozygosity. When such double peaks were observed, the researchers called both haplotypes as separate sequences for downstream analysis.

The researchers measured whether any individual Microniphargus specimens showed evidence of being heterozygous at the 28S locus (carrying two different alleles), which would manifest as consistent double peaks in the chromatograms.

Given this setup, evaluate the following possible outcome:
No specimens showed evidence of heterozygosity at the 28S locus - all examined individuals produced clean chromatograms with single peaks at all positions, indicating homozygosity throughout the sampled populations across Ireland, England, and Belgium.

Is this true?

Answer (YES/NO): NO